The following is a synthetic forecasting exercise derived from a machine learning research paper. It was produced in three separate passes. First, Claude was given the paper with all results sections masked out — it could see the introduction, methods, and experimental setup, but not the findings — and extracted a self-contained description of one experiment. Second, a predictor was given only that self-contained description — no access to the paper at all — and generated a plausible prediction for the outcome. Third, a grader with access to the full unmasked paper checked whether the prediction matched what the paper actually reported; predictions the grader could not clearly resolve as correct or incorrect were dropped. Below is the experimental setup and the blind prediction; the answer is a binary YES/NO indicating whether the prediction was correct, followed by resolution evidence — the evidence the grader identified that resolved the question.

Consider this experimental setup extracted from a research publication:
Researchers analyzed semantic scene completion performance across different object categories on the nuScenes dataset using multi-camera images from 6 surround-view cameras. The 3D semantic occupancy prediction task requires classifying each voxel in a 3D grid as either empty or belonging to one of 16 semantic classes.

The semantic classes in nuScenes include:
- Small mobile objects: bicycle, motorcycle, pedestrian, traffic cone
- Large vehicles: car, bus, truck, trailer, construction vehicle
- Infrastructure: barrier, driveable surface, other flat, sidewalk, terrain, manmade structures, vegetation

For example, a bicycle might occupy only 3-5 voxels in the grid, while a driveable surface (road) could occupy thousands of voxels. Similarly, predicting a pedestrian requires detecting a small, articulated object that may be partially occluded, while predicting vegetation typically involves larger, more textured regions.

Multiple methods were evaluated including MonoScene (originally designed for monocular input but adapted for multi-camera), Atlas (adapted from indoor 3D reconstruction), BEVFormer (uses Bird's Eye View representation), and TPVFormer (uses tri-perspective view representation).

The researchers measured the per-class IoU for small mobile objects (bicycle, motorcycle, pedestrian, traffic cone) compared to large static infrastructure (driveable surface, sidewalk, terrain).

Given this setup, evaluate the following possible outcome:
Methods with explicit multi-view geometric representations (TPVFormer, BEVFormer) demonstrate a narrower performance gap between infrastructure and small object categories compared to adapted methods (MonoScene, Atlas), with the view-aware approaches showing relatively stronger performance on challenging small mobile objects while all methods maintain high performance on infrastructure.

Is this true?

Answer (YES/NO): NO